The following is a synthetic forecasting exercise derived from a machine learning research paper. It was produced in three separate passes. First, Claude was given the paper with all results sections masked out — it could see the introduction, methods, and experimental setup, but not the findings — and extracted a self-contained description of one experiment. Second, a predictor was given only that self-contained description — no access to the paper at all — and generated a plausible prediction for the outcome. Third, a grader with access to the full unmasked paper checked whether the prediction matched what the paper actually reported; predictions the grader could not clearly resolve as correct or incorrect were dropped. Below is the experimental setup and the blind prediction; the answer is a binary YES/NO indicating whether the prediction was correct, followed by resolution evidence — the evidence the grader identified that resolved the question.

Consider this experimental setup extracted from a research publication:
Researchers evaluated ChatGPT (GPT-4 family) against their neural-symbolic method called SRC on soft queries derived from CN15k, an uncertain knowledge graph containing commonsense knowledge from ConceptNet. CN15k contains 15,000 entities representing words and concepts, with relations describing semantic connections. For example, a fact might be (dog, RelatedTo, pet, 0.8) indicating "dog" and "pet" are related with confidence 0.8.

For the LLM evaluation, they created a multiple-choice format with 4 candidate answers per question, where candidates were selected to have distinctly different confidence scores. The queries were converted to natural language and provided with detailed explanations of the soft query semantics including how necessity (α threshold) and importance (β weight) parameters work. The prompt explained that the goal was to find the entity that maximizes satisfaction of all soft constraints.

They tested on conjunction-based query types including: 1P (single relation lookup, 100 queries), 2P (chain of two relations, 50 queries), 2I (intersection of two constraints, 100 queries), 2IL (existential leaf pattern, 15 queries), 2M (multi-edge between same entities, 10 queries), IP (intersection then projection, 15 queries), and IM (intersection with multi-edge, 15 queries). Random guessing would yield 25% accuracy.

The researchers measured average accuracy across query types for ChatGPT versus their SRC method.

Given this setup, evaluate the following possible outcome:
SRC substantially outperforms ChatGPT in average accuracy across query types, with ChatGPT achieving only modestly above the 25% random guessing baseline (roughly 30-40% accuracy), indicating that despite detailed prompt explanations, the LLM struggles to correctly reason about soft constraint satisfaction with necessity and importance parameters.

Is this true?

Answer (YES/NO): YES